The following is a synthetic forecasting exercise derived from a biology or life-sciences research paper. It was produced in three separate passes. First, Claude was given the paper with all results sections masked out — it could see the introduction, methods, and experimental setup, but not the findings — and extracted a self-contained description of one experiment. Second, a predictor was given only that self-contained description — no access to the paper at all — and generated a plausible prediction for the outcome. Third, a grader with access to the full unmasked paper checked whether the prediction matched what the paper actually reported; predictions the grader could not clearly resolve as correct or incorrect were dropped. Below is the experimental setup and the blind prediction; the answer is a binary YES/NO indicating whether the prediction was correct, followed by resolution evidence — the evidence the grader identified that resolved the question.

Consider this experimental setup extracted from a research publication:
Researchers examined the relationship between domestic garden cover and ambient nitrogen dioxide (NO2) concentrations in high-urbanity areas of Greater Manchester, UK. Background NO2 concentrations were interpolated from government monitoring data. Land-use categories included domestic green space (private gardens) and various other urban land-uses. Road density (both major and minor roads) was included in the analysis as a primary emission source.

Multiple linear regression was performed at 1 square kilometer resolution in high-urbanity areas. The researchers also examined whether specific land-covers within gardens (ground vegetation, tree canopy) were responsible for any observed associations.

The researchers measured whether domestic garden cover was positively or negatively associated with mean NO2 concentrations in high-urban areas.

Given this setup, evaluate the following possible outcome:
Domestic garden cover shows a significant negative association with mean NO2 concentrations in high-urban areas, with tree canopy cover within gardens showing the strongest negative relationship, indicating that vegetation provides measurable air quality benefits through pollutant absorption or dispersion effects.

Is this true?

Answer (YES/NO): NO